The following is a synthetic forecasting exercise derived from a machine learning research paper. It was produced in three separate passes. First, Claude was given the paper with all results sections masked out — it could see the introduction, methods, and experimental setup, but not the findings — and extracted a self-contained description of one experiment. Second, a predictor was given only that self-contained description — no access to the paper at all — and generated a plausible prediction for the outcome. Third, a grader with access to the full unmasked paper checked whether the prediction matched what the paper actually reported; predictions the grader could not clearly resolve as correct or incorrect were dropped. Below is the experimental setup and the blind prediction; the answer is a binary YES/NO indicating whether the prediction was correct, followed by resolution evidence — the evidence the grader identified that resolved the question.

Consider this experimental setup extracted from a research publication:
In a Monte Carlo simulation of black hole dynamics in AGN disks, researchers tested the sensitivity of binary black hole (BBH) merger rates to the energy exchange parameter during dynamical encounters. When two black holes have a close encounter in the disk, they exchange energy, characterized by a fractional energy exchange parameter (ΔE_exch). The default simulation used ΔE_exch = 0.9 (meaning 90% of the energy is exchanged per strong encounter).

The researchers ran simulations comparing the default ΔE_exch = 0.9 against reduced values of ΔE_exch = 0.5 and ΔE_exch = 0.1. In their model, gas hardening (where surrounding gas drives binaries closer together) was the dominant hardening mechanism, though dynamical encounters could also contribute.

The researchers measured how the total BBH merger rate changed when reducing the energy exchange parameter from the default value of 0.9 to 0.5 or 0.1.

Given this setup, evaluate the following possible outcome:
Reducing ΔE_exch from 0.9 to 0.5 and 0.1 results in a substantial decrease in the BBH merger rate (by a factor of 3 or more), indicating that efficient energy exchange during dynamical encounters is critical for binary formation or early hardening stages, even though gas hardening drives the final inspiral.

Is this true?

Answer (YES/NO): NO